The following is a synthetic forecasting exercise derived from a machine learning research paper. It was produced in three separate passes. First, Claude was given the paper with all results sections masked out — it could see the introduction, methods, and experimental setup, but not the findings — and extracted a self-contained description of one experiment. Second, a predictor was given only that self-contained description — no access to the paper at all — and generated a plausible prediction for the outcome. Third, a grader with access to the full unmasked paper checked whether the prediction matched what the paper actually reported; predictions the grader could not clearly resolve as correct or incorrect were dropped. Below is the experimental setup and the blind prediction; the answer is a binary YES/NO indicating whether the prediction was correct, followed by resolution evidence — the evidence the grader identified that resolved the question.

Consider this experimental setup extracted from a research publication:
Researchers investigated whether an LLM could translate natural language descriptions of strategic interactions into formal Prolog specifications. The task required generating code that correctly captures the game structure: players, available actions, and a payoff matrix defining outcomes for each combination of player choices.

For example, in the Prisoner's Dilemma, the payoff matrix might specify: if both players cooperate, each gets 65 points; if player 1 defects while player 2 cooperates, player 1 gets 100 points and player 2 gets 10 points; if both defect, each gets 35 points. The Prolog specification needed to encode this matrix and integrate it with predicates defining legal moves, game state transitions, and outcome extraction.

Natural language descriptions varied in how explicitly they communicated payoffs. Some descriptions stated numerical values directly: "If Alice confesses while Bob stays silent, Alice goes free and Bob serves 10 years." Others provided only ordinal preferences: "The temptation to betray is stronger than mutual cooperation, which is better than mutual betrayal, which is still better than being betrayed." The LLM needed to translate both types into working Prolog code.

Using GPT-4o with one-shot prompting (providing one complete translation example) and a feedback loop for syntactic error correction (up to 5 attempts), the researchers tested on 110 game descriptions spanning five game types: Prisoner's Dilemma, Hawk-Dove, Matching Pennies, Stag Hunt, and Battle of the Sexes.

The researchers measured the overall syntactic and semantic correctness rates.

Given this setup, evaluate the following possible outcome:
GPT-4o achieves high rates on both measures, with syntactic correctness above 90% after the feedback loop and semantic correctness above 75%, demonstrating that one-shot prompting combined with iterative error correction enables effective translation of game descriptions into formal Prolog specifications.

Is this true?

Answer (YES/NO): YES